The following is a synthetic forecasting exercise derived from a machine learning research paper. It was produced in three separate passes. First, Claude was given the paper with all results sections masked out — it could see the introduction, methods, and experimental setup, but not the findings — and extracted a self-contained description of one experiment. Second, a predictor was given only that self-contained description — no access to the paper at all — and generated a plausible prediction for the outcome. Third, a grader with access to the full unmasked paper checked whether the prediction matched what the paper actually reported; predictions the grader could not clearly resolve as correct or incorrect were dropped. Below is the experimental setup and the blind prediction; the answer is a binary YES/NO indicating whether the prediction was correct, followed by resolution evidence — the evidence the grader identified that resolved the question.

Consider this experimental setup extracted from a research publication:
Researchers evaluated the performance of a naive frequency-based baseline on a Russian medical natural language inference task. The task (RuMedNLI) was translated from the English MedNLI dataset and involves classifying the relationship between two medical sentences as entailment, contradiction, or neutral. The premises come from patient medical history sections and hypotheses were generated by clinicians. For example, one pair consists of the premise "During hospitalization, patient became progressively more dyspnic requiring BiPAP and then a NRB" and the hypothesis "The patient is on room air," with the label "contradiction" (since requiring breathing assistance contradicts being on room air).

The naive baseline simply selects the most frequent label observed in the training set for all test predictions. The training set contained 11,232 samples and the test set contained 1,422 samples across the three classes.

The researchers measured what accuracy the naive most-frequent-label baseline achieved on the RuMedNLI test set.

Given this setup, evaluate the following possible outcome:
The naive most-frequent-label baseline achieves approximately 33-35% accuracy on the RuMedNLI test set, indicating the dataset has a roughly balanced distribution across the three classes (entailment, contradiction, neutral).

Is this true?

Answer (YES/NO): YES